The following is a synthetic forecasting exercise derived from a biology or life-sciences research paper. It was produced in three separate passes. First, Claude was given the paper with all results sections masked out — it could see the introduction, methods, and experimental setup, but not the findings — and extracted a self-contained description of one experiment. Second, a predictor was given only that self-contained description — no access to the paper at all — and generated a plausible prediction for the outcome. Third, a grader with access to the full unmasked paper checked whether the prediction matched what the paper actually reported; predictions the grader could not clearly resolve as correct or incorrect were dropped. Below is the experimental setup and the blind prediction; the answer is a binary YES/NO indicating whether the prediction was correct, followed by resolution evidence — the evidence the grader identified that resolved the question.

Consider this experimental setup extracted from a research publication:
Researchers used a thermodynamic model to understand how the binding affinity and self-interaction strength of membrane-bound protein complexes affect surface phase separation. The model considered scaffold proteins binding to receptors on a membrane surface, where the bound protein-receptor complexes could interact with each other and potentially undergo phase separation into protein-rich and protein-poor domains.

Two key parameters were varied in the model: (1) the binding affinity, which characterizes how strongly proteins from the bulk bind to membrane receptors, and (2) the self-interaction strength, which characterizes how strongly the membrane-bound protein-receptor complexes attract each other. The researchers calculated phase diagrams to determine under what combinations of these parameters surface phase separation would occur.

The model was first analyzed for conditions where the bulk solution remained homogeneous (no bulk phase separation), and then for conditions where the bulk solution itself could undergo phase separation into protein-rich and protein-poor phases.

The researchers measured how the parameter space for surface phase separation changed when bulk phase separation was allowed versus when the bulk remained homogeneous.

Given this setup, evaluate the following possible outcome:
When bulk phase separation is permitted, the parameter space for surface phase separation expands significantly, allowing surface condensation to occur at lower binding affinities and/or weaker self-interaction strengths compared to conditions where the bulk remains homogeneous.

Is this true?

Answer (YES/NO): YES